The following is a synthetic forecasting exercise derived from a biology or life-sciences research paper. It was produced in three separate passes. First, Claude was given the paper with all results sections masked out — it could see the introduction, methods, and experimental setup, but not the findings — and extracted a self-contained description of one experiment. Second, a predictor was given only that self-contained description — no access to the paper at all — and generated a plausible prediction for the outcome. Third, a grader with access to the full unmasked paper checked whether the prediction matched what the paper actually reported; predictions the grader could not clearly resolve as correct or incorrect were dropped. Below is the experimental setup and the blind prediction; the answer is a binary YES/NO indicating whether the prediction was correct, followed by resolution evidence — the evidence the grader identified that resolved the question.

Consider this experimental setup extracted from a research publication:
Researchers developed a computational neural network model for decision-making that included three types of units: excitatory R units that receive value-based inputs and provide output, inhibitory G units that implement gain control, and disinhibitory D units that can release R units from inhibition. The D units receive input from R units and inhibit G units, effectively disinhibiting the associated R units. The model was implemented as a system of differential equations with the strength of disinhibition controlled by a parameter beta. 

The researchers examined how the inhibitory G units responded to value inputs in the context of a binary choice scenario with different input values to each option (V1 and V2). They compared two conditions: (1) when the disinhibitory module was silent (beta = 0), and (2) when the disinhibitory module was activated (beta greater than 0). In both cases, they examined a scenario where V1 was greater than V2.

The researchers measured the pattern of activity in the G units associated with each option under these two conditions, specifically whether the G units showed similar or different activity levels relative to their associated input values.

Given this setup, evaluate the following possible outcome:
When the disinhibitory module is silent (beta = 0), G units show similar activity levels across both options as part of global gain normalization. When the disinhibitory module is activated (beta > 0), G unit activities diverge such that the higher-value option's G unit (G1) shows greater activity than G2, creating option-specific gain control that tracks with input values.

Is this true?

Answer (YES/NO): NO